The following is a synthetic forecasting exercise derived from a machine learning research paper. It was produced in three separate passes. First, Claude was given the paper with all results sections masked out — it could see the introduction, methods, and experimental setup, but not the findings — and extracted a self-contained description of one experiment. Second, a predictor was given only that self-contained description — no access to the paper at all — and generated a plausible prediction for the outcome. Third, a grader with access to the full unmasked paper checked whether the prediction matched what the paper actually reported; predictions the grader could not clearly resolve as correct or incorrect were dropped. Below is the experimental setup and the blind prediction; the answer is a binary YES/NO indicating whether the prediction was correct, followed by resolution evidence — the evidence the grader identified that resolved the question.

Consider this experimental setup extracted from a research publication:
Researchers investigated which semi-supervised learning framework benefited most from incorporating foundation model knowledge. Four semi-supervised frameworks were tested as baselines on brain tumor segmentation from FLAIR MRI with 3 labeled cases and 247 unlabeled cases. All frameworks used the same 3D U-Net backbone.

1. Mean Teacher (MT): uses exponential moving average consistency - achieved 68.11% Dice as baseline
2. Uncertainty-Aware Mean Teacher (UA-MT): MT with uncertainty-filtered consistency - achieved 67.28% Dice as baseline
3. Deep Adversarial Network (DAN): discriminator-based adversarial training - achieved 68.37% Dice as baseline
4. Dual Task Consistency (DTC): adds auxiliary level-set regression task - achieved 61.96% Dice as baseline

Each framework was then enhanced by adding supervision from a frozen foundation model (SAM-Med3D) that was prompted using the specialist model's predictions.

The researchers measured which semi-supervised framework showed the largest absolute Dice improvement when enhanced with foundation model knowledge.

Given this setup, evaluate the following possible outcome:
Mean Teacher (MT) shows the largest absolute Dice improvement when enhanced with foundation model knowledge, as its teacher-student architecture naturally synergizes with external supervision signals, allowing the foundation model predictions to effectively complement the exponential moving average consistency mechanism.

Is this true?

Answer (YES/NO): NO